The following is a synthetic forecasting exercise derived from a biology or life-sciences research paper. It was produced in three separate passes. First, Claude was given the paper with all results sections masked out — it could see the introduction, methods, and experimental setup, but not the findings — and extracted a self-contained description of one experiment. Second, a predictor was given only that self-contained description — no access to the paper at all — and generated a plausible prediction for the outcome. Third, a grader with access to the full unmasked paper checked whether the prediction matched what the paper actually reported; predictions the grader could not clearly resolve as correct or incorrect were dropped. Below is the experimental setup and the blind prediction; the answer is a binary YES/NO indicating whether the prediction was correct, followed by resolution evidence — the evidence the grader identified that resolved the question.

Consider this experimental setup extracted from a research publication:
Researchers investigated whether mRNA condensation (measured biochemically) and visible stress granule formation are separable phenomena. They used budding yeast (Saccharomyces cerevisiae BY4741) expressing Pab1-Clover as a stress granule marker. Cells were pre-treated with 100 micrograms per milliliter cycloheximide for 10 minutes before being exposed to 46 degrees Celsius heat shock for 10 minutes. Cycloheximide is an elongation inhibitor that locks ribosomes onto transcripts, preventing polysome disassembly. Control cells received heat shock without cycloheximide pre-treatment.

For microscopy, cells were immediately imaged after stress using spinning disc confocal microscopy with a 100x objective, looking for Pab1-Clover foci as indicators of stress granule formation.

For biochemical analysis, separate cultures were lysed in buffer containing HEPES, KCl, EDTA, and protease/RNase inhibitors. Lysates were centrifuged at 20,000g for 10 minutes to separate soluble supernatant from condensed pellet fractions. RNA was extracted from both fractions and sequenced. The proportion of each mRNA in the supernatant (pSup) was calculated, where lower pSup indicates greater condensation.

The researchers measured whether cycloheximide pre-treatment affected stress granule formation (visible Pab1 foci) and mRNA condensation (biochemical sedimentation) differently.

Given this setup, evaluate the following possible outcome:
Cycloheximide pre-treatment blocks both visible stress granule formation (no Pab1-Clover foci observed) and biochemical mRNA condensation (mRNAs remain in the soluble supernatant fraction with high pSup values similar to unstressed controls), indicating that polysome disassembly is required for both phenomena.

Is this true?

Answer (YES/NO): NO